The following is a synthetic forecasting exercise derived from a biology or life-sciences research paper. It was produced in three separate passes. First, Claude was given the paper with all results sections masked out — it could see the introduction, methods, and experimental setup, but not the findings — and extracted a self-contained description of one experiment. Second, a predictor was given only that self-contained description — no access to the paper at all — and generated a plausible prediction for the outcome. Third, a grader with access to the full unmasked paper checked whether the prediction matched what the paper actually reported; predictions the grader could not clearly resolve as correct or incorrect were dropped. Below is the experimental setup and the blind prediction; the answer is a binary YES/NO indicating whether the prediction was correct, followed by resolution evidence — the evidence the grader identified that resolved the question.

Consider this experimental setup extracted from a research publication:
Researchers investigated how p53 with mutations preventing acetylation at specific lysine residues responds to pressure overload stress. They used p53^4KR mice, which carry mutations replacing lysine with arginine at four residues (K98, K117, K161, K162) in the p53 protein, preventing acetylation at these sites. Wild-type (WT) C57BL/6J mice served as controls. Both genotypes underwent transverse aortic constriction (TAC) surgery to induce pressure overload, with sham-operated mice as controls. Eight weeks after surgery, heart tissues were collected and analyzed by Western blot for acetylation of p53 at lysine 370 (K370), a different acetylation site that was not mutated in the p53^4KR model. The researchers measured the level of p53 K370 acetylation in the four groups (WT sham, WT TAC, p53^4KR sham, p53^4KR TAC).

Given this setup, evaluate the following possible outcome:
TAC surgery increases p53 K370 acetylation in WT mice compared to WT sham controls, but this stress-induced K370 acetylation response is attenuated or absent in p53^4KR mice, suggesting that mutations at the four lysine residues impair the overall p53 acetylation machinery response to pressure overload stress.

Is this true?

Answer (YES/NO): NO